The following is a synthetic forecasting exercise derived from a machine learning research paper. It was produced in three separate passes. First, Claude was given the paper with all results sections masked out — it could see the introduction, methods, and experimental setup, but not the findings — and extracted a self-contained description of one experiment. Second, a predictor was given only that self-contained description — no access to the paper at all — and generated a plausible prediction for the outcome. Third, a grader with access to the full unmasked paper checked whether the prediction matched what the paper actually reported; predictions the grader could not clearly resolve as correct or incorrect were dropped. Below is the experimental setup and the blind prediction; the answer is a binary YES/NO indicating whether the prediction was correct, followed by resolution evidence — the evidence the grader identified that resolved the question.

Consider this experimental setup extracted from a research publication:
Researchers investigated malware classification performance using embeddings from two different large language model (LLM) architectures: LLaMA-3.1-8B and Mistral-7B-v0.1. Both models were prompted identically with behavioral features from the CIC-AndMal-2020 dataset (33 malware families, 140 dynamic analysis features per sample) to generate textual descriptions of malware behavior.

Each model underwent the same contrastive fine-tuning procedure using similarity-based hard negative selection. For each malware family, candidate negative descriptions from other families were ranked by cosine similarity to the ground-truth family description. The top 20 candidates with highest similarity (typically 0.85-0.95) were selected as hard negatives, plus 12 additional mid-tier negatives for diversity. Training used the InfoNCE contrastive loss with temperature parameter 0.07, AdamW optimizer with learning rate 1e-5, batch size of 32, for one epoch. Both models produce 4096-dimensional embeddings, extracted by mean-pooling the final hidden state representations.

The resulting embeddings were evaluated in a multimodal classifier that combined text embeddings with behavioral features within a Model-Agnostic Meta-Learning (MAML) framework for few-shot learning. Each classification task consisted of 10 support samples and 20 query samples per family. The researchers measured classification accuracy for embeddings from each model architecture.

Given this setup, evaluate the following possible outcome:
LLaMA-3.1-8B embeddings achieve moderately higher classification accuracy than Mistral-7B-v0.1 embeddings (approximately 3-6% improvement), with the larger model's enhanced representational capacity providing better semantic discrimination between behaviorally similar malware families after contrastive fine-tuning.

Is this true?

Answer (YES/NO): NO